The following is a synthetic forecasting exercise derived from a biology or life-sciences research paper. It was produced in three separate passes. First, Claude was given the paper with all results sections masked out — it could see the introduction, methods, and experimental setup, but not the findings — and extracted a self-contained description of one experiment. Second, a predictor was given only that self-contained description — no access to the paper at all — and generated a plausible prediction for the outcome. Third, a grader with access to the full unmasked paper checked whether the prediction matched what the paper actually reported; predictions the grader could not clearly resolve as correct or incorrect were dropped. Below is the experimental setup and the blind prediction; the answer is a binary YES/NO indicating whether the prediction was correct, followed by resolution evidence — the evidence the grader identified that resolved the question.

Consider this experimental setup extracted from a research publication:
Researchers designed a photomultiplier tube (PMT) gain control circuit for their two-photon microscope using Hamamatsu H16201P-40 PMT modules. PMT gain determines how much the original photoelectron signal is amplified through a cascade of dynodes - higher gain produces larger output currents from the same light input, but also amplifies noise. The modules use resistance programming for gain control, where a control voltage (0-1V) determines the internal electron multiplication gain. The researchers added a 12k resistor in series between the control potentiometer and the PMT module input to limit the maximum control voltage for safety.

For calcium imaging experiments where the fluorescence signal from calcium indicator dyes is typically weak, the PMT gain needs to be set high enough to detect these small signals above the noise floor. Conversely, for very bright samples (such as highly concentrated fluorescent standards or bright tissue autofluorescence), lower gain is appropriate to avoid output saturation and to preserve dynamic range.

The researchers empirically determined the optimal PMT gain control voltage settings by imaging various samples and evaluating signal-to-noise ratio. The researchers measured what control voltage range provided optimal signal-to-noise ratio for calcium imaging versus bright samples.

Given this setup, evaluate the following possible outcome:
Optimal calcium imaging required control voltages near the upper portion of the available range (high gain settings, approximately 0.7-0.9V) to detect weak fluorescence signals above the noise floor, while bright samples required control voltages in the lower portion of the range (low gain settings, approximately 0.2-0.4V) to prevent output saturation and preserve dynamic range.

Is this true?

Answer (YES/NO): NO